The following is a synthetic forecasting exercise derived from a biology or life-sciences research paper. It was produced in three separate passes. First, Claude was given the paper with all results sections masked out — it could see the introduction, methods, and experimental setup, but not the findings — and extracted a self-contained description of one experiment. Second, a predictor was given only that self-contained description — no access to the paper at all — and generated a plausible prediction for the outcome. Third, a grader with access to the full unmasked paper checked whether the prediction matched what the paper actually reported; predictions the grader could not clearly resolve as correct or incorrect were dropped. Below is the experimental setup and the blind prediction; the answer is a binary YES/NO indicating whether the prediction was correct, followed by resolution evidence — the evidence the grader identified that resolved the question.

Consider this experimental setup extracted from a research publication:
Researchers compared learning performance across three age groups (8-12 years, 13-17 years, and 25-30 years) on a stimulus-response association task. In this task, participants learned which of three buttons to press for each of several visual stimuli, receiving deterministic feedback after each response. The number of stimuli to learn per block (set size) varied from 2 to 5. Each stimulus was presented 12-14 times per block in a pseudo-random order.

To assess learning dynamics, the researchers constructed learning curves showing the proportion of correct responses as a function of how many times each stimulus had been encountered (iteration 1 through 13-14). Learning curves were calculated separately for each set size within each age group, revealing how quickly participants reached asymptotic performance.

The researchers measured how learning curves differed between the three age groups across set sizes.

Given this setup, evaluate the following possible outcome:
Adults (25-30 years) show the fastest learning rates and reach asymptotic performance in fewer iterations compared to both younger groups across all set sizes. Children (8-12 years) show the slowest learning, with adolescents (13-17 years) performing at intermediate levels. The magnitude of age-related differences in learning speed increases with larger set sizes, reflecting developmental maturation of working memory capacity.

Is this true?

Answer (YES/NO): NO